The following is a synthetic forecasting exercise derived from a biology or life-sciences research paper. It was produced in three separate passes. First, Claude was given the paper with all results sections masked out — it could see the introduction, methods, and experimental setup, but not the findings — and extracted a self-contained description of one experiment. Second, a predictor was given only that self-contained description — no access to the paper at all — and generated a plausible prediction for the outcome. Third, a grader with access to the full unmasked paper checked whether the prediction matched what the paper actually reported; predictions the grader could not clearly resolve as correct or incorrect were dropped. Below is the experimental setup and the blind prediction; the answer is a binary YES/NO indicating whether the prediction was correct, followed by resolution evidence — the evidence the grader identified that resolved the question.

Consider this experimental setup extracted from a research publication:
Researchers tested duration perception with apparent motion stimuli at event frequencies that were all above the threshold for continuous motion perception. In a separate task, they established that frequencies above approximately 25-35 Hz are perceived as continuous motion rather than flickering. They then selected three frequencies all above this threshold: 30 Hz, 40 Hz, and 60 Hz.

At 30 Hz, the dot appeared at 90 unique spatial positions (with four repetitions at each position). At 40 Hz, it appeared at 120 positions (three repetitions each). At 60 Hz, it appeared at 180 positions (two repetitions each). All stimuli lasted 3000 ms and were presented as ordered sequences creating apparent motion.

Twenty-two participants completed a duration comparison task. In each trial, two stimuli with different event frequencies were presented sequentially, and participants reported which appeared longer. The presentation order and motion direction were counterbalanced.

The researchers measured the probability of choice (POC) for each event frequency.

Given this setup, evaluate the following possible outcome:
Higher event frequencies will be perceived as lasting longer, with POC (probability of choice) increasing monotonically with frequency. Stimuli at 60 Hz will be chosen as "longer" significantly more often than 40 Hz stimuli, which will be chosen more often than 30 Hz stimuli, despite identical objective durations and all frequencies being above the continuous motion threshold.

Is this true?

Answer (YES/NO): YES